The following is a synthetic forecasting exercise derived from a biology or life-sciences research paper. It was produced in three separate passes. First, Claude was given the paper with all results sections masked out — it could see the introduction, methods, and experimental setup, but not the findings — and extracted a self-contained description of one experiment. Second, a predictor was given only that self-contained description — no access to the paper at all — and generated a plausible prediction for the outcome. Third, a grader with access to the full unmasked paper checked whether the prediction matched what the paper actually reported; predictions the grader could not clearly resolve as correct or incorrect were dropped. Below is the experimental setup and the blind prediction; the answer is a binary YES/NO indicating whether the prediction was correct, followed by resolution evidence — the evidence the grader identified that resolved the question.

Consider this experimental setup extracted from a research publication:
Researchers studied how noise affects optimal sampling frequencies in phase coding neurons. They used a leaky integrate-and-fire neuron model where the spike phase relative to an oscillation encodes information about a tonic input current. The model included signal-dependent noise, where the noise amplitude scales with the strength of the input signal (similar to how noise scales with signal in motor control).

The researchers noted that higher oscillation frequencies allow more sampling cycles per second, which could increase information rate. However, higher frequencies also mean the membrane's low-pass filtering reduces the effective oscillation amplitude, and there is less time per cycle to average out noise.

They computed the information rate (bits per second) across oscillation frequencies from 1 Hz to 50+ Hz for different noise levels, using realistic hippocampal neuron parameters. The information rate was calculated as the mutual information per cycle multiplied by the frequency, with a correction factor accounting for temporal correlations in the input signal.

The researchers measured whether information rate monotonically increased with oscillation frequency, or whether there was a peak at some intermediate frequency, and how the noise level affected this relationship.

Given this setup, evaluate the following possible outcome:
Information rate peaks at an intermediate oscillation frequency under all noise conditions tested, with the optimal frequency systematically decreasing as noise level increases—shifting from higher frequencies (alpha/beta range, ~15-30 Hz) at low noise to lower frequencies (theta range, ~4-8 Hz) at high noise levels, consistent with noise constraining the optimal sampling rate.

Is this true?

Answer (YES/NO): NO